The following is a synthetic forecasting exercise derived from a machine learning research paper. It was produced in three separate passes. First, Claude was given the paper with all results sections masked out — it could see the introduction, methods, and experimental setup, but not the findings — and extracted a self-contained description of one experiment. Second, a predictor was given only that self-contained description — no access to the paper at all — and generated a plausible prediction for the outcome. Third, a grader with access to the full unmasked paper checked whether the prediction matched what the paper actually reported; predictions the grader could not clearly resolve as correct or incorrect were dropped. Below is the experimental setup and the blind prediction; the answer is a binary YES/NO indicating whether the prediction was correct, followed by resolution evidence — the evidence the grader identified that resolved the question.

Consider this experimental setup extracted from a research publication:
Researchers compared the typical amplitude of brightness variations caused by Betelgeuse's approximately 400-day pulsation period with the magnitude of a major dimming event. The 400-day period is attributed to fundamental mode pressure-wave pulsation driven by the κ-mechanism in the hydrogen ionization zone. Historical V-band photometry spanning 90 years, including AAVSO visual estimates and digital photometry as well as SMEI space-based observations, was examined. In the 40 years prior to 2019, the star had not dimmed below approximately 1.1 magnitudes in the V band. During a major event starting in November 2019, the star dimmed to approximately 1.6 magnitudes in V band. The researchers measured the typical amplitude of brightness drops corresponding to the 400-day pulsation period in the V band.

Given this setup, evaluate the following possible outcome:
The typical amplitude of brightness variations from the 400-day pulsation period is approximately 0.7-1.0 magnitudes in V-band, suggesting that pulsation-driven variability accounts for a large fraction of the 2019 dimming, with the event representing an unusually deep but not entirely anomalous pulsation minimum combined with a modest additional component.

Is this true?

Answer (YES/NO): NO